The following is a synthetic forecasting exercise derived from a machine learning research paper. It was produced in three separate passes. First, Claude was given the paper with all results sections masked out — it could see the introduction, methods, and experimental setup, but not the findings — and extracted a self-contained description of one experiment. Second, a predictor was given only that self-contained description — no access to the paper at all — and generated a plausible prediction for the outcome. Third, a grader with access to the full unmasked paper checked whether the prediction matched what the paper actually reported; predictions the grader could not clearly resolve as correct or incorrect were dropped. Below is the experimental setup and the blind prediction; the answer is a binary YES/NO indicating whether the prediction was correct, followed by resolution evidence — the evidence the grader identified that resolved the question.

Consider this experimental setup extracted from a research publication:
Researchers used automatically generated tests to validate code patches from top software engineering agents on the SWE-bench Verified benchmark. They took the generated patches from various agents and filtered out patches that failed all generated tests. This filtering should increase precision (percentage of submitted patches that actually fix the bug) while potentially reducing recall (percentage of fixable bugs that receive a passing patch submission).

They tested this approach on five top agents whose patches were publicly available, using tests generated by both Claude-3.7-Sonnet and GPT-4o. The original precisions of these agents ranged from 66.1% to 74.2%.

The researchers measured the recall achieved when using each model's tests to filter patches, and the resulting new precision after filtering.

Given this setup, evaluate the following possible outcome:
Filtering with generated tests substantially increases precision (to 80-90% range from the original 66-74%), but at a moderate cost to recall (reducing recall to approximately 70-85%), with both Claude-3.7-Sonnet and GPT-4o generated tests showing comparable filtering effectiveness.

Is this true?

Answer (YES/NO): NO